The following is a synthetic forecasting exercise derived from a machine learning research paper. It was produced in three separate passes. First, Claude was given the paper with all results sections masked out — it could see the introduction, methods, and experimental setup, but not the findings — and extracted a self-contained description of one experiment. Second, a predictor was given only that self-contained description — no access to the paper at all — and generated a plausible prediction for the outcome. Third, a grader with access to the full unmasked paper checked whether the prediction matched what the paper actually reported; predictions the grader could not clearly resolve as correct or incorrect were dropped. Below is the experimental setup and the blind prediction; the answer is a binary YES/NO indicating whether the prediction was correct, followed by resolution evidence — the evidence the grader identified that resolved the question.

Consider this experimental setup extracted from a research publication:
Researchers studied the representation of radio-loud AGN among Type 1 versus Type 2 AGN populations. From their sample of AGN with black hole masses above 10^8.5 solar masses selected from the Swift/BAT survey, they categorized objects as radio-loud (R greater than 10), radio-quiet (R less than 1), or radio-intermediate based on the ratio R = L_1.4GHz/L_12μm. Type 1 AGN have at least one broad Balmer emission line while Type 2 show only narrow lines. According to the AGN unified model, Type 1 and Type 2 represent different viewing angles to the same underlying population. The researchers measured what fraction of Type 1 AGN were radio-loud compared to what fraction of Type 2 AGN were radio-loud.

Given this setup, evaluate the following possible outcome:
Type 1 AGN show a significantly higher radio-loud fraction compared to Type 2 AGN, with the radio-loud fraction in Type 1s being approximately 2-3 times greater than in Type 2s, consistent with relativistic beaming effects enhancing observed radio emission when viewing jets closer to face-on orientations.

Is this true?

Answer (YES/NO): NO